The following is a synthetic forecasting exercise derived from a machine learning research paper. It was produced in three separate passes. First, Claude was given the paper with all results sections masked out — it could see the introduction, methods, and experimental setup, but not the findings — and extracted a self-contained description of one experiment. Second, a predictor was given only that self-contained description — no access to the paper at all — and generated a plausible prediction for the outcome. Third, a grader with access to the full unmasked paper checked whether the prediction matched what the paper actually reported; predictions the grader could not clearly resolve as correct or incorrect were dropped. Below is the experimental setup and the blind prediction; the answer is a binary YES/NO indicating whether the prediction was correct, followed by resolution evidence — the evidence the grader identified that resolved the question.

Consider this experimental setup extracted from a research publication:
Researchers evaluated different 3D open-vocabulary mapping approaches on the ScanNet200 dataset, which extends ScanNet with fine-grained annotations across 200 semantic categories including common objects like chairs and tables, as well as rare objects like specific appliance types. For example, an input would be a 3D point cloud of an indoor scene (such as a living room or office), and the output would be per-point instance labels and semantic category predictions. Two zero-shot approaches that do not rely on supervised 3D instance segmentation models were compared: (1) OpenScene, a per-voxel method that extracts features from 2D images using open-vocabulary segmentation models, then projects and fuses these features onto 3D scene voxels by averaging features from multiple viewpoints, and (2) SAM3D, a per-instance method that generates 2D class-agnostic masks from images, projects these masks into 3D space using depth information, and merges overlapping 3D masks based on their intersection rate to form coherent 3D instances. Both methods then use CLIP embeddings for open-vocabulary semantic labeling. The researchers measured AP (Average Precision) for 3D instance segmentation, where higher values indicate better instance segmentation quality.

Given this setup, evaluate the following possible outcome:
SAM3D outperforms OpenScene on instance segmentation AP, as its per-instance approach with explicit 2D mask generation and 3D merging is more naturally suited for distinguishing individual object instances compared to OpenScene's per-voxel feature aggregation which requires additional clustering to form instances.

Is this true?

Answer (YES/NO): YES